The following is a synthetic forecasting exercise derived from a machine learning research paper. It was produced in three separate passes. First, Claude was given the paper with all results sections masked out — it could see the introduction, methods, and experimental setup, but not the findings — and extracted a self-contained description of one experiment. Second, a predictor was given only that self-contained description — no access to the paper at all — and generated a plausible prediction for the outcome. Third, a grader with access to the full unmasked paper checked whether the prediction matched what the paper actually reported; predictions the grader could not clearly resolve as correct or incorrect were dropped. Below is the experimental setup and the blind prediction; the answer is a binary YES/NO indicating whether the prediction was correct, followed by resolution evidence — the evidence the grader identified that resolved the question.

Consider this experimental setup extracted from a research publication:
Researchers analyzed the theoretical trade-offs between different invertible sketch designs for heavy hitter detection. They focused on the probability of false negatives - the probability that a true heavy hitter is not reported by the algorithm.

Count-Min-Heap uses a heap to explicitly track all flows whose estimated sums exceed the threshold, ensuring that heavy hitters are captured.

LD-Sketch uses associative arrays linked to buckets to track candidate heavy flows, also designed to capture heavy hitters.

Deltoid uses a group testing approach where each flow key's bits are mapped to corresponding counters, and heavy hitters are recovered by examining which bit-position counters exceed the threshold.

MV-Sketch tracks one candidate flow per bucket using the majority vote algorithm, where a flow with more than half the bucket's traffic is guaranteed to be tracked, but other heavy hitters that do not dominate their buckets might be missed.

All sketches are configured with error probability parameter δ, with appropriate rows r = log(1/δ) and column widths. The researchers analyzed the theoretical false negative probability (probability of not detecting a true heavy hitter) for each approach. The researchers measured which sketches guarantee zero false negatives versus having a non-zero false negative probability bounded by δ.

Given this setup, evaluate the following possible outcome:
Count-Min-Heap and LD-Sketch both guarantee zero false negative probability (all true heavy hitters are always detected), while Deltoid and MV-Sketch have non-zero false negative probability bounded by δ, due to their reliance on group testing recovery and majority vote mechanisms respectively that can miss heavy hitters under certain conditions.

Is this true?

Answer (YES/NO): YES